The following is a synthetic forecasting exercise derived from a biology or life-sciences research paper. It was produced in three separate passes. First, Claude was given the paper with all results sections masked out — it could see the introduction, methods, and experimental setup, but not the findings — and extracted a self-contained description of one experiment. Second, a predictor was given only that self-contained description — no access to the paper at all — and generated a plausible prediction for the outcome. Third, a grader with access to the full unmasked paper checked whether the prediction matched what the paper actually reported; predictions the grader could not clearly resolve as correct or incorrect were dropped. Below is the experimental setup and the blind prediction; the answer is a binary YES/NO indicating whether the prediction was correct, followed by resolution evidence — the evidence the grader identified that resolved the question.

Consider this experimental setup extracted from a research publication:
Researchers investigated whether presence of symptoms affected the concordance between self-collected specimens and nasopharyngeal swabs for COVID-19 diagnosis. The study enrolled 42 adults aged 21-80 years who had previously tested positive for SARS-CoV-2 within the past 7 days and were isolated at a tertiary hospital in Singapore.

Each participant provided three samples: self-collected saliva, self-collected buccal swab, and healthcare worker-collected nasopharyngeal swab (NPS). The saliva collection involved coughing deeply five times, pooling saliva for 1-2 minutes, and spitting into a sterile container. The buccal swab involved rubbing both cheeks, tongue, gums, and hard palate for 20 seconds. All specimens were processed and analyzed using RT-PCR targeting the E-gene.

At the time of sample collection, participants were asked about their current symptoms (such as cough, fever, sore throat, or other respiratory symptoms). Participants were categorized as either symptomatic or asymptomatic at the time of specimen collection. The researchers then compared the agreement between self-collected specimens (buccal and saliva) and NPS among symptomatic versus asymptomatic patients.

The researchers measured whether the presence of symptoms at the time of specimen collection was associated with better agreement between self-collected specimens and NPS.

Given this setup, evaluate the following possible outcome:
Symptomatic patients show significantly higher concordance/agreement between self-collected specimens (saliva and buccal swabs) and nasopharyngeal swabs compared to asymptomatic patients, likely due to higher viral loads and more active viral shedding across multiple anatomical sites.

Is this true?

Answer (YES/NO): YES